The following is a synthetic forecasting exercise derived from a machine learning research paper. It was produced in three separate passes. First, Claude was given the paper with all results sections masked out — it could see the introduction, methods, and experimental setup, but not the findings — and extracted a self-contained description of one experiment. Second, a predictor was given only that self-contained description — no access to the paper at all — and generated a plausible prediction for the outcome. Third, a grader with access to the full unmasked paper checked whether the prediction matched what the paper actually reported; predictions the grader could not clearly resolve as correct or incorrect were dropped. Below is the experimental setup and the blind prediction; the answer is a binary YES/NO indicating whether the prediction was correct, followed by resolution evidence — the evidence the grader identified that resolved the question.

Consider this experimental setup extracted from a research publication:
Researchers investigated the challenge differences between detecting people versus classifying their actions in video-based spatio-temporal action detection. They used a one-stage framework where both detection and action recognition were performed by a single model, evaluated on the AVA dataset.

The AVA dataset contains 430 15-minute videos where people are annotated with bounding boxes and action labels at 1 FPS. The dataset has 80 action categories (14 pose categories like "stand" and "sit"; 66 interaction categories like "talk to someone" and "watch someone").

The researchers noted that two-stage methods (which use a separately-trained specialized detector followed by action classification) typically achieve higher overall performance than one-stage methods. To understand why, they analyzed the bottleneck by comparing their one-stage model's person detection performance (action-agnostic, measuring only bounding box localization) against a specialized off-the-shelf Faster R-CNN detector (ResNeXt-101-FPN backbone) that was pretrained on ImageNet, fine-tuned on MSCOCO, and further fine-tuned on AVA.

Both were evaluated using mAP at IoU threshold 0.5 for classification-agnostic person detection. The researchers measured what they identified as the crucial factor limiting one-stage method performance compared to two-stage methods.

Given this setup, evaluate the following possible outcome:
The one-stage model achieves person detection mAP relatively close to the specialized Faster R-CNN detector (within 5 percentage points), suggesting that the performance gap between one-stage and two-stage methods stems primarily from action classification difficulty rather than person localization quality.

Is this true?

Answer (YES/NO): NO